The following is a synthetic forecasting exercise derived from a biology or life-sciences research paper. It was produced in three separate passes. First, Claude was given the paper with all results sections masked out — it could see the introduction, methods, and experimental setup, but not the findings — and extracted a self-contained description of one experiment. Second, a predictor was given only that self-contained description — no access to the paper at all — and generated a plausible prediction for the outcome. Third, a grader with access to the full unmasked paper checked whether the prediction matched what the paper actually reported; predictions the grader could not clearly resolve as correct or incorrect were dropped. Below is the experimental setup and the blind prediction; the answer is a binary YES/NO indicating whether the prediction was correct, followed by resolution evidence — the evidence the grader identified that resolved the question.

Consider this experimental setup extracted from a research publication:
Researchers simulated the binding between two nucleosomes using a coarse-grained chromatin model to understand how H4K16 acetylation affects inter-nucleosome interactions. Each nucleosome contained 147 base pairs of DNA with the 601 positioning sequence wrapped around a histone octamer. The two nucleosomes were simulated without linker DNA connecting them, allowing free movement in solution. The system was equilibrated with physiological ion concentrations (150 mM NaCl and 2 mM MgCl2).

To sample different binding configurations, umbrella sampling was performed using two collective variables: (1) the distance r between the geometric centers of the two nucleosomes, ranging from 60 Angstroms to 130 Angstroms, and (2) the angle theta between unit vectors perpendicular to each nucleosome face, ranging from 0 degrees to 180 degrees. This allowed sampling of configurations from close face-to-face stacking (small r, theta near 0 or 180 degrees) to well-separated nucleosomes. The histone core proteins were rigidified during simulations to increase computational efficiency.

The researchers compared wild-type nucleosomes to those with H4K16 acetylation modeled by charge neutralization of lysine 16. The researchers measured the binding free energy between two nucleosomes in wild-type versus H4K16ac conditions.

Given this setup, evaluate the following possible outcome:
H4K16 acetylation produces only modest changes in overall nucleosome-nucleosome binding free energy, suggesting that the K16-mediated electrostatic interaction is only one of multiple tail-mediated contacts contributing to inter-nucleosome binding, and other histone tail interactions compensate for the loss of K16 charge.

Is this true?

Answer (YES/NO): YES